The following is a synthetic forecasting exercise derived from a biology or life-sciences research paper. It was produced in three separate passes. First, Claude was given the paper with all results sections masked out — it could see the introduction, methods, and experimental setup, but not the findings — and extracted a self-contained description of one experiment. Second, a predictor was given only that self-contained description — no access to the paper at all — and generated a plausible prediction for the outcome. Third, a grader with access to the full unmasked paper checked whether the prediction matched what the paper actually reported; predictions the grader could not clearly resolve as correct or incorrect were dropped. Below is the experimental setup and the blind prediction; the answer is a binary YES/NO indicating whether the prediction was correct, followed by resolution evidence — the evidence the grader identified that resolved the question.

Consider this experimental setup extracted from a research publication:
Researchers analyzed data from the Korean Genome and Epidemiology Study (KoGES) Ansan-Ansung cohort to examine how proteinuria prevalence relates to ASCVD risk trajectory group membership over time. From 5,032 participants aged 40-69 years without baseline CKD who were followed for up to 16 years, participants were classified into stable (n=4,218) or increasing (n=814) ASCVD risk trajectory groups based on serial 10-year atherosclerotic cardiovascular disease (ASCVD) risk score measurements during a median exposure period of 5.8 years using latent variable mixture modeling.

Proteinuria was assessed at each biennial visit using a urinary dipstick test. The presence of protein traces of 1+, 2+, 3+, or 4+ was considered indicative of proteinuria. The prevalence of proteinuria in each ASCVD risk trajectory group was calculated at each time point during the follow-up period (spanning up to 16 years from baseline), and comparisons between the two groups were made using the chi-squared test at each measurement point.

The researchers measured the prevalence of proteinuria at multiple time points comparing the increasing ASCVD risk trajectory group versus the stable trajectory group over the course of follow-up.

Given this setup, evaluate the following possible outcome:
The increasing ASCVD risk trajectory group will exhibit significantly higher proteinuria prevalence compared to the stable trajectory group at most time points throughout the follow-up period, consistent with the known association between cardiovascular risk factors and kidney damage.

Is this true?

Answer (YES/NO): YES